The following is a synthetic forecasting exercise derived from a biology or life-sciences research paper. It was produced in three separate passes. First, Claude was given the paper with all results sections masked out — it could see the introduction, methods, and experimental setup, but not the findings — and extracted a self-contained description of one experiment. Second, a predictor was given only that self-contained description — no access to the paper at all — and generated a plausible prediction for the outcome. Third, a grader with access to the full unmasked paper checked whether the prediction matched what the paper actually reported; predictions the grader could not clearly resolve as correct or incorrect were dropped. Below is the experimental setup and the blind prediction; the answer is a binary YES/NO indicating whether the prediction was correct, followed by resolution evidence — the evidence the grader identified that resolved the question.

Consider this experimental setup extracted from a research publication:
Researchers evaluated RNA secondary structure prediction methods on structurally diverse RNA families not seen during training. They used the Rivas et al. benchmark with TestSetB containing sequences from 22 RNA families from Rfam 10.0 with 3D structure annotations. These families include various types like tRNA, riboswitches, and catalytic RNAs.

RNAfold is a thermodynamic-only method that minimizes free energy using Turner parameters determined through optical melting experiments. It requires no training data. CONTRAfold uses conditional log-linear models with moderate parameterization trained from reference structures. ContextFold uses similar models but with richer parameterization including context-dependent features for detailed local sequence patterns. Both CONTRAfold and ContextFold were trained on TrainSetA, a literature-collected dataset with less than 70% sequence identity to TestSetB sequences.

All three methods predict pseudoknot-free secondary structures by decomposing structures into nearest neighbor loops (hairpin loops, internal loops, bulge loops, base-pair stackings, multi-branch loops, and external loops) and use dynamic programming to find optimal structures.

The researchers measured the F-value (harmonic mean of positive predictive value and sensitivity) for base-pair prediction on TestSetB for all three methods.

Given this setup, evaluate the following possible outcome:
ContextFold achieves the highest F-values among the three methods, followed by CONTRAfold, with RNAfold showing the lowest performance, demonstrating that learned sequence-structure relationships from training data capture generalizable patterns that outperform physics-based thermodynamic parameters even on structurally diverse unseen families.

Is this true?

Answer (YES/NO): NO